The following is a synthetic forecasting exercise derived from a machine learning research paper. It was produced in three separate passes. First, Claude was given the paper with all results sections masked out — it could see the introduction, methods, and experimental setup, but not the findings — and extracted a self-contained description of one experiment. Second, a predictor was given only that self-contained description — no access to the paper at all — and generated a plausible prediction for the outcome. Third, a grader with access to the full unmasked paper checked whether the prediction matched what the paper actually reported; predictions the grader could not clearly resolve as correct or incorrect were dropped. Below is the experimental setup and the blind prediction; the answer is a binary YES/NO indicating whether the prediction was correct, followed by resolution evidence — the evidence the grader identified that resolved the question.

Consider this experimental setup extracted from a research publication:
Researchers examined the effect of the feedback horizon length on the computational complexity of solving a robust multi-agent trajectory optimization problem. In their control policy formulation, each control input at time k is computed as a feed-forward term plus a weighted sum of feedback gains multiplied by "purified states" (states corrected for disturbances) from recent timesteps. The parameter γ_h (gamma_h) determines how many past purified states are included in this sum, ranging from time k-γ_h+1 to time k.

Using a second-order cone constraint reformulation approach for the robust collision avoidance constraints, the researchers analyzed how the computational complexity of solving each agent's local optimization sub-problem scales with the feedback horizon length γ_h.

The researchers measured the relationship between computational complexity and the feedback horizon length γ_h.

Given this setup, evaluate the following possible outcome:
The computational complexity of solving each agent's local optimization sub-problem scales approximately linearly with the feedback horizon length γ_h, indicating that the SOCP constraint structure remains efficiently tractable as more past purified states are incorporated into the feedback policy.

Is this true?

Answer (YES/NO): NO